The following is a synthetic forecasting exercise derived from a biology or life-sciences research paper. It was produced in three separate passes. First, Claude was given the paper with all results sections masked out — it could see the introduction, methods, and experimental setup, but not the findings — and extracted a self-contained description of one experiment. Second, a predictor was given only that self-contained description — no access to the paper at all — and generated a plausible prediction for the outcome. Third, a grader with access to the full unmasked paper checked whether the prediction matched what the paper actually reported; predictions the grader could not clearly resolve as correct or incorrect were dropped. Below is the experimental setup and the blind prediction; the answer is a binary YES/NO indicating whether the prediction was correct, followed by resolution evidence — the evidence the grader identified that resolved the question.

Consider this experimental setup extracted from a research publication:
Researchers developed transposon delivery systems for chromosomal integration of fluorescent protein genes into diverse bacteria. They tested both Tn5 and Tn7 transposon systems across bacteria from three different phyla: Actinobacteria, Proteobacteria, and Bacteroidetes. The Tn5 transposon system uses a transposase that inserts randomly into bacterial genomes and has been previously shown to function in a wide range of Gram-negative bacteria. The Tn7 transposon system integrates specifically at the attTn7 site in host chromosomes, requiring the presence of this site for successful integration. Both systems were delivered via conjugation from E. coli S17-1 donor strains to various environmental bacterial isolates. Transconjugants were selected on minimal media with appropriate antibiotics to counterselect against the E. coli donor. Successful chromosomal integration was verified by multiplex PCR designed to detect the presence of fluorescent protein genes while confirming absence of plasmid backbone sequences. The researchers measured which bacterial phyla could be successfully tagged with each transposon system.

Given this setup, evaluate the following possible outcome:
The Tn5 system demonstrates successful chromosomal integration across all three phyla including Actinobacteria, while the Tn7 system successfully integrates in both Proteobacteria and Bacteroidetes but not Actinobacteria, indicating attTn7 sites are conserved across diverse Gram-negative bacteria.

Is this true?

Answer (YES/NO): NO